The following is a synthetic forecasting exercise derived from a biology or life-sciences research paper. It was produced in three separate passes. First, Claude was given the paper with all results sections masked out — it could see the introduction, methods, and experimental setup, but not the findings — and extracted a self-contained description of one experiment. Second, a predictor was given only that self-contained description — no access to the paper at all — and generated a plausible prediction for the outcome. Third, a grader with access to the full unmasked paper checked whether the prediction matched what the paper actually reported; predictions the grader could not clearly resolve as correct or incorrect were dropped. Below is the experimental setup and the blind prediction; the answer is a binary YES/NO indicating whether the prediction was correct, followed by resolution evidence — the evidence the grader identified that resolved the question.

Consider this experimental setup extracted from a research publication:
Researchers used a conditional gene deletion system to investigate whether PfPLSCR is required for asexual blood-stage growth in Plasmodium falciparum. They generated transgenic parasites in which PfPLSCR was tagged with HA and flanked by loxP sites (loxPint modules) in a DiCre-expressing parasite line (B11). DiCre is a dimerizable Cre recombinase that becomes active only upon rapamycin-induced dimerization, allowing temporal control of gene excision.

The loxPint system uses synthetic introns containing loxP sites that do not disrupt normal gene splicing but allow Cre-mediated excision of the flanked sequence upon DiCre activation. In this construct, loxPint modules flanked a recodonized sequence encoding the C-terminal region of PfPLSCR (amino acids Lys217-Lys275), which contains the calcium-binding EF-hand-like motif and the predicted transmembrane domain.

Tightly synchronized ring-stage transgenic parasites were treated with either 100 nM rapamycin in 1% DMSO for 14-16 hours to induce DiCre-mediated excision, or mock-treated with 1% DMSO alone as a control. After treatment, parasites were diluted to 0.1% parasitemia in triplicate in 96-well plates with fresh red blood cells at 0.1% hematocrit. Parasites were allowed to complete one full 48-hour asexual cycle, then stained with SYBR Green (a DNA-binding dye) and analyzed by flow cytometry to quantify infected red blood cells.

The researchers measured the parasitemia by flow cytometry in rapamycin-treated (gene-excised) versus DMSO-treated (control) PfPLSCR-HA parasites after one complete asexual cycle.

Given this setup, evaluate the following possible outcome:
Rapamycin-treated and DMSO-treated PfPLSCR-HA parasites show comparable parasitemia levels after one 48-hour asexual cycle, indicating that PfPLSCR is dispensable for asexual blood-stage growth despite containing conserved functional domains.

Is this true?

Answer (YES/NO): YES